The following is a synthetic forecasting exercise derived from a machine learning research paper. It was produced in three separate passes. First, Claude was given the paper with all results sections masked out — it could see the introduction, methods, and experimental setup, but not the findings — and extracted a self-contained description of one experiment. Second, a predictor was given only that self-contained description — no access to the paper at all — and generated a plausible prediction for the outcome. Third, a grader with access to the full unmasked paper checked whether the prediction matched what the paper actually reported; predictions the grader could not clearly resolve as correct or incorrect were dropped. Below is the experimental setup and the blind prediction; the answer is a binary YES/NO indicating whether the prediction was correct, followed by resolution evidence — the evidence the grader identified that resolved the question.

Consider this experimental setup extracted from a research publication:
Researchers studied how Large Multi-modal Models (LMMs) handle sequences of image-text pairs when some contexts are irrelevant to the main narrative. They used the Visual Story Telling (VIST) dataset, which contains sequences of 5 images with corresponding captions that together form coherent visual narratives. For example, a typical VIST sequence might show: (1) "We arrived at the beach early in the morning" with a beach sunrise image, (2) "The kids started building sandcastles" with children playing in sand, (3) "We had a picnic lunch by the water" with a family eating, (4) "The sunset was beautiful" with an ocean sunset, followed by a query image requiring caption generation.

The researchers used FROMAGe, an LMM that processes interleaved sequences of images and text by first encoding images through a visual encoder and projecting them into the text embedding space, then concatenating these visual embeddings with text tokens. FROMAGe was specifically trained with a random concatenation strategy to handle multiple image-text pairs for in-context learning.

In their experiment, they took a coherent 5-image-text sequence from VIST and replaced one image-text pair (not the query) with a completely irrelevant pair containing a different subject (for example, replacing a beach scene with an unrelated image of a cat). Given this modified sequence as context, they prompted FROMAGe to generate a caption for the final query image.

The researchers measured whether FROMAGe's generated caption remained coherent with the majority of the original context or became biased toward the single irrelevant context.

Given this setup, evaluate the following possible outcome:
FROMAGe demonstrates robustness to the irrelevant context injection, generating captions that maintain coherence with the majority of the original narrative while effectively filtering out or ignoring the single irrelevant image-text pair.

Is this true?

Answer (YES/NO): NO